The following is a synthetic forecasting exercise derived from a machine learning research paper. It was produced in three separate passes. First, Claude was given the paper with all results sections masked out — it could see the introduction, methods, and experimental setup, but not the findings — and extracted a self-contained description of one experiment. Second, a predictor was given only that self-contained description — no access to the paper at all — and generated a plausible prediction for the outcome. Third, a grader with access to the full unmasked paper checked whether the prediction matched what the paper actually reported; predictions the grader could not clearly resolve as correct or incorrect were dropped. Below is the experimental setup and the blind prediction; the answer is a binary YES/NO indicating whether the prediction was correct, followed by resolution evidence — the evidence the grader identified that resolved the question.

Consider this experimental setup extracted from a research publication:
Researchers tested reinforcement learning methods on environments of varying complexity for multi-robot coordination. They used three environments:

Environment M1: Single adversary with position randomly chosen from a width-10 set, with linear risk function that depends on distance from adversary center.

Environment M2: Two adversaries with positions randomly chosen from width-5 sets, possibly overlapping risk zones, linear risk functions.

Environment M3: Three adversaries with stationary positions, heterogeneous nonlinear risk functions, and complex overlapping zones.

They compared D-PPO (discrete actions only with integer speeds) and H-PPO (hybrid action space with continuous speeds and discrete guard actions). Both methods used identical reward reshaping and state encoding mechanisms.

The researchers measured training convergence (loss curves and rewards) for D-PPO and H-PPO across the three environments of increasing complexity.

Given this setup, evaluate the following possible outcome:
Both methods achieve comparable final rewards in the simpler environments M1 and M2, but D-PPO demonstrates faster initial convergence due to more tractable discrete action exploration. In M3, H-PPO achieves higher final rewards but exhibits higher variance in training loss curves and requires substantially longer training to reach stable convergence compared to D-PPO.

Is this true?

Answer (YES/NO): NO